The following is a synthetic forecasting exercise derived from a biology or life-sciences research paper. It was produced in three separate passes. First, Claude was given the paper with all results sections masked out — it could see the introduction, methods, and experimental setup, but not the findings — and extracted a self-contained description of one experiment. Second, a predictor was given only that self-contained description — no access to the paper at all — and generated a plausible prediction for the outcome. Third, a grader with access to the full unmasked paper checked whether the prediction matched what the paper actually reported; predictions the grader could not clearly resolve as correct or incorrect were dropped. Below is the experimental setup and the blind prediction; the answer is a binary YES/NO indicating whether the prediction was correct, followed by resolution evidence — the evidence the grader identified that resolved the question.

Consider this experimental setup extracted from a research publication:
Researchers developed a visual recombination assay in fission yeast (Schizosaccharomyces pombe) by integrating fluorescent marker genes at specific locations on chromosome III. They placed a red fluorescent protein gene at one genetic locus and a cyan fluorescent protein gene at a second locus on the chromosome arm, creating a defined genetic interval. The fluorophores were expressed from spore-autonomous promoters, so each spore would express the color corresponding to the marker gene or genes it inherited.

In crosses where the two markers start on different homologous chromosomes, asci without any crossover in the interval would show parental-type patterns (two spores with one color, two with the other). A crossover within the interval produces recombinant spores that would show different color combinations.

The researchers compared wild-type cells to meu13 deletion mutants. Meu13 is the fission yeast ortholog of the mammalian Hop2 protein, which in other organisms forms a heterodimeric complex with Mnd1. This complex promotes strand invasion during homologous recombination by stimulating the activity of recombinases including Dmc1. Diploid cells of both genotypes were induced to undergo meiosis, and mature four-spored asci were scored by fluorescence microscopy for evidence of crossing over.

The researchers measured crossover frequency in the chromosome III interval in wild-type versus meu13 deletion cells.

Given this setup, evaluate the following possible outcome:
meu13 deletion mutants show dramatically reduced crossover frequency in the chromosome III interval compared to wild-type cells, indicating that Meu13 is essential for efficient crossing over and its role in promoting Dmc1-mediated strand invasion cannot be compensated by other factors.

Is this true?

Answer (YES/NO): NO